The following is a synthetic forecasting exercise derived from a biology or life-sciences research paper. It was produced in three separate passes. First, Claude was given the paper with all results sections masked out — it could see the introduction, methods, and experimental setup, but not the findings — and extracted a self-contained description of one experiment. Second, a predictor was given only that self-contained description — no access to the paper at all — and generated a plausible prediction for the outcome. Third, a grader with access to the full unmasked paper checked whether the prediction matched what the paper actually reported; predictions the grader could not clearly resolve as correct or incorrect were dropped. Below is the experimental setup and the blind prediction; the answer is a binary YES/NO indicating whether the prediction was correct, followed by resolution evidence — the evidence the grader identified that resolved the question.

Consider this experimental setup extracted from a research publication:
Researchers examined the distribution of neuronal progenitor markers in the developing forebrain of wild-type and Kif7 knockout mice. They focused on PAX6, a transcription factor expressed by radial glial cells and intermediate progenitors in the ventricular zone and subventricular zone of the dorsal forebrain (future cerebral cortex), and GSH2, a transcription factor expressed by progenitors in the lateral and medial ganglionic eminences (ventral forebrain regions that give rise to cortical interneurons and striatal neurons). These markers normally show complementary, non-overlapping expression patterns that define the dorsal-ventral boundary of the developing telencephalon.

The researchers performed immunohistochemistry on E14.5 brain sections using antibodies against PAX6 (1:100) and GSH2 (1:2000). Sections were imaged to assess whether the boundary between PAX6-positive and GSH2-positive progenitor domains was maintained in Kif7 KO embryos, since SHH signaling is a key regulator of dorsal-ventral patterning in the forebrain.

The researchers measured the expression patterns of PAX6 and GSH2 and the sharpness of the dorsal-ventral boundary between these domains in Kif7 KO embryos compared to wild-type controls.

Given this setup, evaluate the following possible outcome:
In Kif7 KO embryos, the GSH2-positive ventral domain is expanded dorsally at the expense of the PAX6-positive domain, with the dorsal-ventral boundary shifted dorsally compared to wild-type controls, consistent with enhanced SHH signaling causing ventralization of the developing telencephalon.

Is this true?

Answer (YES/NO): NO